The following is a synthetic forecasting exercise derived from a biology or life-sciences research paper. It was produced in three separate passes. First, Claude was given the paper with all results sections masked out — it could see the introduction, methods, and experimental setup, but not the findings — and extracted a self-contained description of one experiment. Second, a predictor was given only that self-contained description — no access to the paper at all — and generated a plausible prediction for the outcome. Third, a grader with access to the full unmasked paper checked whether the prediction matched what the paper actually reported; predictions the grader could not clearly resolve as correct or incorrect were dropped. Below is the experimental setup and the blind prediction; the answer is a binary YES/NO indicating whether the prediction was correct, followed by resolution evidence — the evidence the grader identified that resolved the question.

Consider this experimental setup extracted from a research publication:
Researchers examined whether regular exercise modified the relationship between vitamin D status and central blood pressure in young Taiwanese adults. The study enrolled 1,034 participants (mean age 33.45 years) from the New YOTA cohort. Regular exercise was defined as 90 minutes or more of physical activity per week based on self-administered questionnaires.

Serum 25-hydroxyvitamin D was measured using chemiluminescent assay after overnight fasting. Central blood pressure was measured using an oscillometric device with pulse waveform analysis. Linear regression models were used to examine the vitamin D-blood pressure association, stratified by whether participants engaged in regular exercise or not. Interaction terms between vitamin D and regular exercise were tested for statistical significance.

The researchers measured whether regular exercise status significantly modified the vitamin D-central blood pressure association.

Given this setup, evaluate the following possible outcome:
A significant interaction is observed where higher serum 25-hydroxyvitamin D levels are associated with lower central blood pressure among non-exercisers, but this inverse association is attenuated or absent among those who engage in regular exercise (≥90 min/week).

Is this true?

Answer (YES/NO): NO